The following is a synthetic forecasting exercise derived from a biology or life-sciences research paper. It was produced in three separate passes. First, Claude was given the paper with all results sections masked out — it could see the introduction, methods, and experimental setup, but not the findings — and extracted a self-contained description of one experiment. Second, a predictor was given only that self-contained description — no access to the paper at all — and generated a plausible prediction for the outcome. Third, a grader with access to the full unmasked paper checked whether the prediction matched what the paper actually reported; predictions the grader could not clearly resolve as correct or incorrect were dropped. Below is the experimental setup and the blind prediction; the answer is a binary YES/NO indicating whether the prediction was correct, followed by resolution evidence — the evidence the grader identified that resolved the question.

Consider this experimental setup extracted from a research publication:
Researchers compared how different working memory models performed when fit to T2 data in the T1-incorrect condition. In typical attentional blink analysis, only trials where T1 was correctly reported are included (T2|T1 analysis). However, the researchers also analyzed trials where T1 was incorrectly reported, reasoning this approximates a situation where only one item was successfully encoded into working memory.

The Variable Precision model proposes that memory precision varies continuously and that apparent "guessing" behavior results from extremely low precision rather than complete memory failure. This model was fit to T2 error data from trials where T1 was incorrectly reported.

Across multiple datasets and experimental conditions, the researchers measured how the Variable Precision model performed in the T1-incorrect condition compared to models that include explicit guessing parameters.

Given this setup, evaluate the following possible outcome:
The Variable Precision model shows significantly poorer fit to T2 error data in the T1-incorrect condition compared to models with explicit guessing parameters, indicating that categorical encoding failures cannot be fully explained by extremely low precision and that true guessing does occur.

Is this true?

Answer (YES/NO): YES